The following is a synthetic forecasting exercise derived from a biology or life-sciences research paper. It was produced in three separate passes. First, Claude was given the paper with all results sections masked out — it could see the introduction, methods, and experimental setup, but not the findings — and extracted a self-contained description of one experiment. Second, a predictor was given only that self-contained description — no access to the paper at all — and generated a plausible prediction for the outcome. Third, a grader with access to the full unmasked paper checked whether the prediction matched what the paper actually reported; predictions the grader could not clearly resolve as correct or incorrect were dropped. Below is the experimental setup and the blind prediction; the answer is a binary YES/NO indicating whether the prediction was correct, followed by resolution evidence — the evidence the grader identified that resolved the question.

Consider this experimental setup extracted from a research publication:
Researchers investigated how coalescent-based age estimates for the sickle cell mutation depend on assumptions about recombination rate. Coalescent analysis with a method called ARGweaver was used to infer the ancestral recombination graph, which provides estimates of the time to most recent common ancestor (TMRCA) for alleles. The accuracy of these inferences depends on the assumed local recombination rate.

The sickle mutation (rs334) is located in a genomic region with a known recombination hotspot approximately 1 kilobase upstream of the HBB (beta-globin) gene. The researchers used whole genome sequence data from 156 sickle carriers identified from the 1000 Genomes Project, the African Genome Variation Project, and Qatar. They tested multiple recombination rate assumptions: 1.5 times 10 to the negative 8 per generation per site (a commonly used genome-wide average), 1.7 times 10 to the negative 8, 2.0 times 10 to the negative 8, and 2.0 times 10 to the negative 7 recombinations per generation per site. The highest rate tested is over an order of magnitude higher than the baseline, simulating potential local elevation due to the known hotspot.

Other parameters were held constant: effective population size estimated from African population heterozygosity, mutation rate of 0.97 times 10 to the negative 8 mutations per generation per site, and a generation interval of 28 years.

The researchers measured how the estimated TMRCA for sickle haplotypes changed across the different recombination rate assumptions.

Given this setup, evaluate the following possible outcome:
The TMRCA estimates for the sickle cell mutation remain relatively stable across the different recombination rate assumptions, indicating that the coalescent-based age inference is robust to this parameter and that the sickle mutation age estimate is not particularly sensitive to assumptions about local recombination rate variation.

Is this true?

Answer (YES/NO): NO